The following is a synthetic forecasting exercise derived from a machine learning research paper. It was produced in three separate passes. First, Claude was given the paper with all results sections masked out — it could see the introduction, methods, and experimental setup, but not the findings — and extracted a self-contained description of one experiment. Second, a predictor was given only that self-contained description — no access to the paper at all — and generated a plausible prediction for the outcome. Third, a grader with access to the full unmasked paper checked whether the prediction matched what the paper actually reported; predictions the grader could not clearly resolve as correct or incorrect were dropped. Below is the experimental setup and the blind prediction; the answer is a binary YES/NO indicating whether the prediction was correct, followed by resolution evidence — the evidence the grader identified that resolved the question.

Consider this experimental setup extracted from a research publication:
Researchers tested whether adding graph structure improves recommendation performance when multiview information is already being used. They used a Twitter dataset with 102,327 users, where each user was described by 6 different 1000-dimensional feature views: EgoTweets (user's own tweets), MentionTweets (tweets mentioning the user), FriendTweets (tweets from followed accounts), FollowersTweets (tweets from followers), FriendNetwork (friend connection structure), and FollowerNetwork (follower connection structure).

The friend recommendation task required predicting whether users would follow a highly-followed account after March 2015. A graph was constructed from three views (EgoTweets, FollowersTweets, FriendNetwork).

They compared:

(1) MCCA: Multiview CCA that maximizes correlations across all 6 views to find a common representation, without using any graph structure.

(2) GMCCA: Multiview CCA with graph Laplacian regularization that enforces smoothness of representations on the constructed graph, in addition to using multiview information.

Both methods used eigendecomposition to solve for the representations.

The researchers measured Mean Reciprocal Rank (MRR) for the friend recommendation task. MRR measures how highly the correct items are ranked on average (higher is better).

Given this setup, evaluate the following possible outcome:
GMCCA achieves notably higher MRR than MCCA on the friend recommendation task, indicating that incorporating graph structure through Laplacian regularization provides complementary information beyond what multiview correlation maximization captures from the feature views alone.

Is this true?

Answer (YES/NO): YES